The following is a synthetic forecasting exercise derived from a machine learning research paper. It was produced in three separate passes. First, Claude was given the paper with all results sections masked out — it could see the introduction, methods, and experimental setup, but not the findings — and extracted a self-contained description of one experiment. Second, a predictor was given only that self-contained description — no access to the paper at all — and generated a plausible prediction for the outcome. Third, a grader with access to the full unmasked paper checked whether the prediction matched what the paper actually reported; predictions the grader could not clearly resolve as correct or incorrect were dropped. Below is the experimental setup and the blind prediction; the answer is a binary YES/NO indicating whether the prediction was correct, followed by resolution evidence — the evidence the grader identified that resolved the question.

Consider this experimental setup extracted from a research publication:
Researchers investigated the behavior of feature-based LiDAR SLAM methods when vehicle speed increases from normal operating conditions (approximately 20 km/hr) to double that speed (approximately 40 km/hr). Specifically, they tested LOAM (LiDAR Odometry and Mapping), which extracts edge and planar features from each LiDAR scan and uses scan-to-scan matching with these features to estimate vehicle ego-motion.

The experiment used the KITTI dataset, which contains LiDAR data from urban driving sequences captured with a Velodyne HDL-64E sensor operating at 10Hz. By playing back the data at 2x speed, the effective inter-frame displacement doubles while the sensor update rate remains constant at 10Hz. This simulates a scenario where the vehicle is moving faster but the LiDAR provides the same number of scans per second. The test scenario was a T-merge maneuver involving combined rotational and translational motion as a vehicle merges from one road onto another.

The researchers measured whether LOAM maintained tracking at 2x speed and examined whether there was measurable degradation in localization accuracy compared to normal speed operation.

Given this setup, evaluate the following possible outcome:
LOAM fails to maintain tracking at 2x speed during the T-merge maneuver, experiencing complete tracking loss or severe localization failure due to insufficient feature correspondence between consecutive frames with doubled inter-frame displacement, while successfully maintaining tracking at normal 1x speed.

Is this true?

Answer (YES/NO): NO